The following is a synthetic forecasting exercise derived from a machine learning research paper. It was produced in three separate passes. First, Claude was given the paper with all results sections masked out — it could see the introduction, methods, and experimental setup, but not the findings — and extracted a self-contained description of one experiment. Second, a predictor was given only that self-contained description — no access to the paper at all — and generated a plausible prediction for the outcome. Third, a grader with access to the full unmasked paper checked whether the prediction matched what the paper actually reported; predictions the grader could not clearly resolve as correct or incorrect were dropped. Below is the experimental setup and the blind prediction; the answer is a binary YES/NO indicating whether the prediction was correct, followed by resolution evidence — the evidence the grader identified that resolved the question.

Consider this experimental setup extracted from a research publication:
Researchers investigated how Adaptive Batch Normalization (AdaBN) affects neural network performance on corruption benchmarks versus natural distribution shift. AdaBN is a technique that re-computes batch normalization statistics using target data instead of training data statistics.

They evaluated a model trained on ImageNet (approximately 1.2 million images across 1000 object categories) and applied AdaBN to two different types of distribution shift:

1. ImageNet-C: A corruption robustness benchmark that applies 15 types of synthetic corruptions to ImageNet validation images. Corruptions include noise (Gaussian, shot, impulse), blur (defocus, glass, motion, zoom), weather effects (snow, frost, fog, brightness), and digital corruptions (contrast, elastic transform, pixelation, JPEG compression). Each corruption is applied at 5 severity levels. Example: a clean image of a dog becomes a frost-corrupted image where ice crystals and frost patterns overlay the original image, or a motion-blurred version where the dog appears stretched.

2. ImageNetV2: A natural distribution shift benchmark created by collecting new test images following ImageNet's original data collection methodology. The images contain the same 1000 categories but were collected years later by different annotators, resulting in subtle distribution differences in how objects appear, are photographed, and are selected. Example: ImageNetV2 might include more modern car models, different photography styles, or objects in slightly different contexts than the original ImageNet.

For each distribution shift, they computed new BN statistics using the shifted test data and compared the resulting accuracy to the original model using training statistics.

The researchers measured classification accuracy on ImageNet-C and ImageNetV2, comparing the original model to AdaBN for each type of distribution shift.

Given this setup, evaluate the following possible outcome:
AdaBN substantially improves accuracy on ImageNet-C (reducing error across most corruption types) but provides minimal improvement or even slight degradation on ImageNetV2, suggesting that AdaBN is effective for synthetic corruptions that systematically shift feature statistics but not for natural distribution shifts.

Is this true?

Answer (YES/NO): YES